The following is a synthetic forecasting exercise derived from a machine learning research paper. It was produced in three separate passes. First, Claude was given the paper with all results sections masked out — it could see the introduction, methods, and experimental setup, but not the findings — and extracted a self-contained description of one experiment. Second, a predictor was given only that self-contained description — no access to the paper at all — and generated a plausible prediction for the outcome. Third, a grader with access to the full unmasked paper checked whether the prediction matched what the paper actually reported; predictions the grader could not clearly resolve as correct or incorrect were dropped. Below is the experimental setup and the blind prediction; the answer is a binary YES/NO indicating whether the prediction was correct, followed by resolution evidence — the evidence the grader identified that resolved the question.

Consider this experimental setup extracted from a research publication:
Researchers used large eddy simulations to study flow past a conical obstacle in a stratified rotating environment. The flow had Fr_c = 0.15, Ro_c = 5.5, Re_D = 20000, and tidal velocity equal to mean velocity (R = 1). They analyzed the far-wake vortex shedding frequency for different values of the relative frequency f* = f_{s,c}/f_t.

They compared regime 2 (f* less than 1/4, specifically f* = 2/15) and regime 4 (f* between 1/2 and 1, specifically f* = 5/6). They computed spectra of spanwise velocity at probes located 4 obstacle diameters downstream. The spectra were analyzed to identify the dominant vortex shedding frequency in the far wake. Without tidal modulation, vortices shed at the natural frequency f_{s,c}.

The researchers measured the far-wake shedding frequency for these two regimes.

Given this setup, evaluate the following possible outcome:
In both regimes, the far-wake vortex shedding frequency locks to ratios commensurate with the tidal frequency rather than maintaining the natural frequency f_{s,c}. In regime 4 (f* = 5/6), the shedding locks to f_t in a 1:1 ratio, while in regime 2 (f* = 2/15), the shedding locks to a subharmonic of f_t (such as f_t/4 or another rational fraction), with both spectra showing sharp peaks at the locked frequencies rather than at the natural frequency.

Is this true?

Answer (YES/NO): NO